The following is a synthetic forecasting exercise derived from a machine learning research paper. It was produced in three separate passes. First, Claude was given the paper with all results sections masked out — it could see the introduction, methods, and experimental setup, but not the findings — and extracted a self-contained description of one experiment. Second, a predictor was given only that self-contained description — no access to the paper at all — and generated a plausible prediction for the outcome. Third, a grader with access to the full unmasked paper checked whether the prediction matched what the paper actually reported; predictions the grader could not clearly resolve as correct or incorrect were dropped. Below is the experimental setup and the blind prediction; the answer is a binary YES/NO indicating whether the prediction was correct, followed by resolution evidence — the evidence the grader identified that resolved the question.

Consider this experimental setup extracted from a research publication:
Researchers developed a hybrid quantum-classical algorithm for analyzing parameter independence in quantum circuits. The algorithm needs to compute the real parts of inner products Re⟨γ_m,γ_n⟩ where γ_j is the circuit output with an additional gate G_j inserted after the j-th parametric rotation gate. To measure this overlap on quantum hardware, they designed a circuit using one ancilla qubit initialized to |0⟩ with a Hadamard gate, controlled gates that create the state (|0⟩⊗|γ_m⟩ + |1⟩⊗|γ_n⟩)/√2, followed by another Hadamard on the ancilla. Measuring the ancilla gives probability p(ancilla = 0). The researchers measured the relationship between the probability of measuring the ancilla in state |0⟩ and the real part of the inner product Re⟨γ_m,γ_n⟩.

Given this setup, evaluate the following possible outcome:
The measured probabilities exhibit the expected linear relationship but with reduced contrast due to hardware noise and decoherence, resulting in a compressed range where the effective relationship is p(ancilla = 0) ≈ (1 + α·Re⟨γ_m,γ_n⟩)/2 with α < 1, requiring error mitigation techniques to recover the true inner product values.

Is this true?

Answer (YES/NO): NO